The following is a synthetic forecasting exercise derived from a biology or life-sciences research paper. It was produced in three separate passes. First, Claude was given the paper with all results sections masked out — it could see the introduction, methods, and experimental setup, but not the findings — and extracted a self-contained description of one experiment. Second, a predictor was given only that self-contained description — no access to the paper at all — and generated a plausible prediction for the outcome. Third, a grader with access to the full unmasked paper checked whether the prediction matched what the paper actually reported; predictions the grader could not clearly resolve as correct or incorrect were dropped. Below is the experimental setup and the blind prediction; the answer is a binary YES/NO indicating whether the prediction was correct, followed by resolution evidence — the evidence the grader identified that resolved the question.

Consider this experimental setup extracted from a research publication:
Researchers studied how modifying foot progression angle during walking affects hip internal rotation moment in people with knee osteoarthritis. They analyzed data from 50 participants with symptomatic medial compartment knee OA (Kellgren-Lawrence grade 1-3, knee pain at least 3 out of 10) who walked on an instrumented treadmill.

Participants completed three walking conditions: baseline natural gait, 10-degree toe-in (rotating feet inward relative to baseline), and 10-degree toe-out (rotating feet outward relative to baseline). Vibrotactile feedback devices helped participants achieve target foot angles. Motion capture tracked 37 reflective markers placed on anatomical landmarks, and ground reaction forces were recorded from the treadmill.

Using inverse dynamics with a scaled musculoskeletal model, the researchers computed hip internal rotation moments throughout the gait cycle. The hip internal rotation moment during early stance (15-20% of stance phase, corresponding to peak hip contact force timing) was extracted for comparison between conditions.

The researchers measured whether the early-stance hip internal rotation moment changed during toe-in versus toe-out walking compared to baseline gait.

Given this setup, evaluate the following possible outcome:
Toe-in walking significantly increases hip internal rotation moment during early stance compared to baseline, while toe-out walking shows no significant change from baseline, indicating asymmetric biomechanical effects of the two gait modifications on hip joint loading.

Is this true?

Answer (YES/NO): NO